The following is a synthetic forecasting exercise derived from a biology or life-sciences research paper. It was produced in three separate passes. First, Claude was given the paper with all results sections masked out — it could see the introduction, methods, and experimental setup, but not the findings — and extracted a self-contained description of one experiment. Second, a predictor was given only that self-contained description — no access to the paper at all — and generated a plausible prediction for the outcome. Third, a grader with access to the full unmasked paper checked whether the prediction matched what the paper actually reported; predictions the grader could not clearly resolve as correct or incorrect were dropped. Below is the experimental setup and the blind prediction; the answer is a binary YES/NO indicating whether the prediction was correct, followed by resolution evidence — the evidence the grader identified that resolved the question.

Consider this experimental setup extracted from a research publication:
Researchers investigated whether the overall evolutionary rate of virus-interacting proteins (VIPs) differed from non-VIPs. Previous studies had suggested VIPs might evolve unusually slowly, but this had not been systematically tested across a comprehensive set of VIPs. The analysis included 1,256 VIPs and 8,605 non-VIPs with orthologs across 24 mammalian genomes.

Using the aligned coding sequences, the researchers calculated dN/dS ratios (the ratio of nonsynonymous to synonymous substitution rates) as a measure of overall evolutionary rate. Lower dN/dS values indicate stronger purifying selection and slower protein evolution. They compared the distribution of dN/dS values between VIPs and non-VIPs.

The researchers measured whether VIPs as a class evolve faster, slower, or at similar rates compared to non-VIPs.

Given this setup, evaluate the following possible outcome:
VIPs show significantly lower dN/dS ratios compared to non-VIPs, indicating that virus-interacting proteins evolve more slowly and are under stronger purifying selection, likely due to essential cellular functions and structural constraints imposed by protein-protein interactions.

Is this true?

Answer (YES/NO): YES